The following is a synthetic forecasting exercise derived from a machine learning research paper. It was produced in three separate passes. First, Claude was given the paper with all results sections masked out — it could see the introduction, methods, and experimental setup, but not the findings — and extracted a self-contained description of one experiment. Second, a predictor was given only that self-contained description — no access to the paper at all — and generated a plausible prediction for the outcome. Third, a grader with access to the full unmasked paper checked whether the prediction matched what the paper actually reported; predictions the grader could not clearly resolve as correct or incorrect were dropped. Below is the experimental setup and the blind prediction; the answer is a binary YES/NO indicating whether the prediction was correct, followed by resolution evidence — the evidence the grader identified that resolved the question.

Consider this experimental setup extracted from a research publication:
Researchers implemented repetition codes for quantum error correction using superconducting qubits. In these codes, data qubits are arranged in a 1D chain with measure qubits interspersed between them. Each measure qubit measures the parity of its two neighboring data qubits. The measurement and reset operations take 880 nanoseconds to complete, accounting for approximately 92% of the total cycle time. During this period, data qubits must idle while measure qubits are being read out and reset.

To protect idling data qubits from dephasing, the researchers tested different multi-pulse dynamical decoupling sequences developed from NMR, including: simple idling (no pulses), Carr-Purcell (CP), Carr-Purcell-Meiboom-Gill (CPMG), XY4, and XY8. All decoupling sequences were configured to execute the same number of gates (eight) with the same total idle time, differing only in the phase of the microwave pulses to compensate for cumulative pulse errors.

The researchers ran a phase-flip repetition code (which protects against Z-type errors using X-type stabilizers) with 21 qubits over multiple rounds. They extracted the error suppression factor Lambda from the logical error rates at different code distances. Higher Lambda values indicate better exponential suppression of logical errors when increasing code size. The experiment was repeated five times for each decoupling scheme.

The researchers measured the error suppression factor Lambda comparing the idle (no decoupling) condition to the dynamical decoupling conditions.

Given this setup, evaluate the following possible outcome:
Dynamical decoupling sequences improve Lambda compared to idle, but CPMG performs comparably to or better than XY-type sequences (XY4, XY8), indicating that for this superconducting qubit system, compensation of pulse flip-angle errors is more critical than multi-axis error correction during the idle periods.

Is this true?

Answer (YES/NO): YES